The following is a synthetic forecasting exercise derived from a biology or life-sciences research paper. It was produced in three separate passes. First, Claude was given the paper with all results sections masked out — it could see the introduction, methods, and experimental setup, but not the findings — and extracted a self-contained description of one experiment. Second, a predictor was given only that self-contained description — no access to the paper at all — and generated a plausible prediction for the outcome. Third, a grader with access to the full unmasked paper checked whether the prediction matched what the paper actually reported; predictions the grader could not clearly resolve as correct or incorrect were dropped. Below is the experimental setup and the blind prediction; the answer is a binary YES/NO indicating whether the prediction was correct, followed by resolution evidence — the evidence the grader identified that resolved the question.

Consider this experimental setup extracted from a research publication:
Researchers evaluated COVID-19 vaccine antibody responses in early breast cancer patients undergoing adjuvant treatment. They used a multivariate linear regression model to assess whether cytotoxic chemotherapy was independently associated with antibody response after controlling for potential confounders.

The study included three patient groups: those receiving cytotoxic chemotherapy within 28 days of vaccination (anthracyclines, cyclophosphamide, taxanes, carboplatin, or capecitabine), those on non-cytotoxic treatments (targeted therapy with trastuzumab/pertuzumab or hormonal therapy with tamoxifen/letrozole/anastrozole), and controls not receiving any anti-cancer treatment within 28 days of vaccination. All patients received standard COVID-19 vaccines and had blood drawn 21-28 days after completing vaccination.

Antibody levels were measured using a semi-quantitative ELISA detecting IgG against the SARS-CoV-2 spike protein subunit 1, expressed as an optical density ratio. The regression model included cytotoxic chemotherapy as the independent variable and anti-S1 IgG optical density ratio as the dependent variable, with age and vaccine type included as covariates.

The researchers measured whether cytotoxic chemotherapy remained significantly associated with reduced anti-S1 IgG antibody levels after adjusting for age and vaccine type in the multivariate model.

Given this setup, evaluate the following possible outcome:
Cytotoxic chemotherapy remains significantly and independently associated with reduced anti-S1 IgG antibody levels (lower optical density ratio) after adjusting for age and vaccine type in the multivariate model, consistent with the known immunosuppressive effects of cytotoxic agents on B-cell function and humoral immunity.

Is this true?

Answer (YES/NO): YES